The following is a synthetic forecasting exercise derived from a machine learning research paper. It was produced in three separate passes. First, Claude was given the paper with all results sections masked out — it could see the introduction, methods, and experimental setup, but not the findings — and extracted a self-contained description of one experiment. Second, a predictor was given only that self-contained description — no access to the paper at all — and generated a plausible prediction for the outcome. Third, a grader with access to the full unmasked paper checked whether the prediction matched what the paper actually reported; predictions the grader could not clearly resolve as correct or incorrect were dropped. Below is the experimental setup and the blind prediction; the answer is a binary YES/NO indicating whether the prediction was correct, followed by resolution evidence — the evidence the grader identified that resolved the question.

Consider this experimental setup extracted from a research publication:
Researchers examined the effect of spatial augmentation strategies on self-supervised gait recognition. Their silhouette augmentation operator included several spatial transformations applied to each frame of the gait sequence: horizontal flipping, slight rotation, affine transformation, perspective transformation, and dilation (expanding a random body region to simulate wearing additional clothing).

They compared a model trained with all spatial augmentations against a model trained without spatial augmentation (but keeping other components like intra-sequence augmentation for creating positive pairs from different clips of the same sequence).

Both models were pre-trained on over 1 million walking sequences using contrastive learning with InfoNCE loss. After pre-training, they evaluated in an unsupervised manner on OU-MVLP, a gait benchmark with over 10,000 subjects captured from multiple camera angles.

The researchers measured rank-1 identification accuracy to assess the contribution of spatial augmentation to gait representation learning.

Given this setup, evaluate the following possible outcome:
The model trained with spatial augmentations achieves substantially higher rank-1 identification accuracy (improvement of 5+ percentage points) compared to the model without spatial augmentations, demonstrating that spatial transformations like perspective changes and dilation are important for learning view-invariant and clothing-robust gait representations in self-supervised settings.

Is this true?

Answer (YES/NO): YES